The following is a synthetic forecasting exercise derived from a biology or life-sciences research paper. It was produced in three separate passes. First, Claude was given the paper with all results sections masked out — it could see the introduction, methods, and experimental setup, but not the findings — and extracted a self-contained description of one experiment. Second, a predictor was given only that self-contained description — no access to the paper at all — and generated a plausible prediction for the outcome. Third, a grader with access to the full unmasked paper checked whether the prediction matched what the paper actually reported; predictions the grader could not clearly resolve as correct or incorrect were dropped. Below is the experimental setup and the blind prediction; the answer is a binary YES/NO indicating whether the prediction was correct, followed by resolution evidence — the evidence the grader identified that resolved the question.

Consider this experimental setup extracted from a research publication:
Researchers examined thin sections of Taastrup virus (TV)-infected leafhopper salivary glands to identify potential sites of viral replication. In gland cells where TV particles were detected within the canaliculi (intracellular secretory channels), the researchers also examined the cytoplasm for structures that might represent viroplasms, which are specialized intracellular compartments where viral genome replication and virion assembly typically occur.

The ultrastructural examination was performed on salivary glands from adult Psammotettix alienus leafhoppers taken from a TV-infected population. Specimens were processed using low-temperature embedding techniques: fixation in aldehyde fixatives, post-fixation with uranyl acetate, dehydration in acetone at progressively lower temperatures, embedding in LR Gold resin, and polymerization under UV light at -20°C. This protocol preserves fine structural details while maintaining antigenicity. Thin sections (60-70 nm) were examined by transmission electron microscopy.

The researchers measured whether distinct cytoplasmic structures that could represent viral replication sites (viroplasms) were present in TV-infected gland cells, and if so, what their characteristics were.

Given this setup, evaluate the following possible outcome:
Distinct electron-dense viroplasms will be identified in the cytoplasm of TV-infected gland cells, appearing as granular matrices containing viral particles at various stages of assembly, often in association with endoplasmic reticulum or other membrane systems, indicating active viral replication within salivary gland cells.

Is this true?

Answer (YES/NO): NO